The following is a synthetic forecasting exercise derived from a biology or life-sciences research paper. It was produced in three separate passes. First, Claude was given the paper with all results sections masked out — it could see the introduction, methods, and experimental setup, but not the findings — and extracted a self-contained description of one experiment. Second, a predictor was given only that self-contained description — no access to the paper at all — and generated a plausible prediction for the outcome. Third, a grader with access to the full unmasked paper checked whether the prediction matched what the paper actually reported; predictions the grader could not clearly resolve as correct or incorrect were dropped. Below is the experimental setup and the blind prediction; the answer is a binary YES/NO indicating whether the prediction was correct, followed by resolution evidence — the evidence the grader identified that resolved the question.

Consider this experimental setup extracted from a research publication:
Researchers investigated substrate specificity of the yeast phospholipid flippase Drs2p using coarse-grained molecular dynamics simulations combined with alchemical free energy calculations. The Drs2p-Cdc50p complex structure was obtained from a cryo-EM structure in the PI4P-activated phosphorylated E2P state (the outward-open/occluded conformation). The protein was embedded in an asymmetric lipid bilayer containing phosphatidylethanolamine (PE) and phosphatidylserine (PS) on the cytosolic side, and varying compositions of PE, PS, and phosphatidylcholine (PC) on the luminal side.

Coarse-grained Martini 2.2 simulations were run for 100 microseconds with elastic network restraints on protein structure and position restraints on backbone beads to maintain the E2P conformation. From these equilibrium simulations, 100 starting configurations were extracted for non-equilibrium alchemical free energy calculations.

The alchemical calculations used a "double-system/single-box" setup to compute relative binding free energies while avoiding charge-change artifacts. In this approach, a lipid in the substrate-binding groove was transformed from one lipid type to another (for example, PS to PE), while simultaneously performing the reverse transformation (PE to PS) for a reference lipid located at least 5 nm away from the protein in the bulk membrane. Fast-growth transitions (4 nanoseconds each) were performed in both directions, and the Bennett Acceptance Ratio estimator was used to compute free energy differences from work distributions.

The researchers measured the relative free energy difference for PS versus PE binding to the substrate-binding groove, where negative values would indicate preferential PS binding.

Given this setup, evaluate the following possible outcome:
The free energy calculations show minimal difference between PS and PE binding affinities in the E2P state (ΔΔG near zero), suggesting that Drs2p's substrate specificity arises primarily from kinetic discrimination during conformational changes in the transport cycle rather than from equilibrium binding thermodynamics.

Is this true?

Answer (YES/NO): NO